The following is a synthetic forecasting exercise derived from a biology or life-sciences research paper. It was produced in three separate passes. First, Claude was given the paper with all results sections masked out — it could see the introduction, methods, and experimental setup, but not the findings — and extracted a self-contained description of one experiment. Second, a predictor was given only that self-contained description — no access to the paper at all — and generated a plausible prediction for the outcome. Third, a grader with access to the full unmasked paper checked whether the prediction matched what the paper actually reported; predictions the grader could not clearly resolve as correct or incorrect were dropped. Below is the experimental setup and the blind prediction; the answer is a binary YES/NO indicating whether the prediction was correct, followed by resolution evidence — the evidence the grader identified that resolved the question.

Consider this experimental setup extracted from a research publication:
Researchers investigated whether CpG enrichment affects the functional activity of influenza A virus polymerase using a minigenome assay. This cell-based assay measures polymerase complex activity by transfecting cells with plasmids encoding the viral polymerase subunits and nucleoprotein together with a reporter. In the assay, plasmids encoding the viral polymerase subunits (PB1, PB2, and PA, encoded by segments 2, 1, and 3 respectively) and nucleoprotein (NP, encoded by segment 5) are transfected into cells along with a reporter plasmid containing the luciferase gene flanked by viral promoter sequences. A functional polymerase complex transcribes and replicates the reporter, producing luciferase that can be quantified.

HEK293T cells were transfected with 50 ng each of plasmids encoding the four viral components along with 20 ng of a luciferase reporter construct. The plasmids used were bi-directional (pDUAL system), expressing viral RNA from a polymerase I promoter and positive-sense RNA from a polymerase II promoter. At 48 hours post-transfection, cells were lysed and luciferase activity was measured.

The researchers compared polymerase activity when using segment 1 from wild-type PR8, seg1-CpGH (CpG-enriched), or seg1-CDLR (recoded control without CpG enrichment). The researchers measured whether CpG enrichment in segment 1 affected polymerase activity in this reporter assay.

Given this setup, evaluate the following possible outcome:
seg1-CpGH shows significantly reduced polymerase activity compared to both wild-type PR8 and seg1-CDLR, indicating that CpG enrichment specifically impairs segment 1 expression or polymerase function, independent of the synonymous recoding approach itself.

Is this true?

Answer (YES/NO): YES